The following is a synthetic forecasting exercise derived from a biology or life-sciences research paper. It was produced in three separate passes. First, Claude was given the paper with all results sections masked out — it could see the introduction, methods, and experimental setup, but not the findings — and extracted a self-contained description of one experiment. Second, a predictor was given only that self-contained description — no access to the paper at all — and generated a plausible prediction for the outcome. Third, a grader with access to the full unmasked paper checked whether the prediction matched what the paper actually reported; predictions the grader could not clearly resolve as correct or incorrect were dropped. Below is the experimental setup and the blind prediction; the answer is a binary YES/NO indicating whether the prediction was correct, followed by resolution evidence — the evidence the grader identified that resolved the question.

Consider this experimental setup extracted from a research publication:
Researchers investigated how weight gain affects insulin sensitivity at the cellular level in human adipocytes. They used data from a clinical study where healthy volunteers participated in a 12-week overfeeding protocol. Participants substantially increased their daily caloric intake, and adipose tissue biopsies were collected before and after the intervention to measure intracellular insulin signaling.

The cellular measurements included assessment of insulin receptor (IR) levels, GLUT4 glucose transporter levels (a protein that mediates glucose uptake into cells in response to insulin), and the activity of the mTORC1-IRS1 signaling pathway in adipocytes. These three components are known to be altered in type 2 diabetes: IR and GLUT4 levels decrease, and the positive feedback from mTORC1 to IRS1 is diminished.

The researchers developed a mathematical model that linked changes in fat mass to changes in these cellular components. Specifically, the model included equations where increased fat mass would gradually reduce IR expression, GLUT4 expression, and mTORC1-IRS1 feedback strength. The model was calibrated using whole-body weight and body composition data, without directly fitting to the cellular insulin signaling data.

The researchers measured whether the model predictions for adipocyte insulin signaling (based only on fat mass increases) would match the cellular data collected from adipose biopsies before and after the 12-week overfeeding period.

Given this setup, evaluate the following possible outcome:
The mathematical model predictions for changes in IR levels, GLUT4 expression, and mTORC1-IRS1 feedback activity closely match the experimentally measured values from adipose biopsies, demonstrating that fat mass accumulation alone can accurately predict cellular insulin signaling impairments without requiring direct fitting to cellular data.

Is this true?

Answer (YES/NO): NO